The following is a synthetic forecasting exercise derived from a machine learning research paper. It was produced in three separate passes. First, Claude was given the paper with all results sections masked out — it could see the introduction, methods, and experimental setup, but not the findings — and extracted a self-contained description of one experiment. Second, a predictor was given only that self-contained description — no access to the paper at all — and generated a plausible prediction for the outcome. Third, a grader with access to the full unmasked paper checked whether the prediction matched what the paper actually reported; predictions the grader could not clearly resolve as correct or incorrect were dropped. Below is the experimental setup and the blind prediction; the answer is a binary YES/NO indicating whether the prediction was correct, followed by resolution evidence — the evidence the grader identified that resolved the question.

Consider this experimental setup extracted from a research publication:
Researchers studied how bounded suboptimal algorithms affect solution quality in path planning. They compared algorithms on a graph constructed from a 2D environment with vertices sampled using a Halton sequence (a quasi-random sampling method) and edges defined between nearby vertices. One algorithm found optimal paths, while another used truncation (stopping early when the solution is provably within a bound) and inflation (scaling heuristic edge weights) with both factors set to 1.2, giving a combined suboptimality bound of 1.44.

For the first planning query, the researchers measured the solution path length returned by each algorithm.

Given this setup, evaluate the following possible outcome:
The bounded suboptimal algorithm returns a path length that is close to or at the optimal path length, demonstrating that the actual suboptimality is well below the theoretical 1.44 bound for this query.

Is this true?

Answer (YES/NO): YES